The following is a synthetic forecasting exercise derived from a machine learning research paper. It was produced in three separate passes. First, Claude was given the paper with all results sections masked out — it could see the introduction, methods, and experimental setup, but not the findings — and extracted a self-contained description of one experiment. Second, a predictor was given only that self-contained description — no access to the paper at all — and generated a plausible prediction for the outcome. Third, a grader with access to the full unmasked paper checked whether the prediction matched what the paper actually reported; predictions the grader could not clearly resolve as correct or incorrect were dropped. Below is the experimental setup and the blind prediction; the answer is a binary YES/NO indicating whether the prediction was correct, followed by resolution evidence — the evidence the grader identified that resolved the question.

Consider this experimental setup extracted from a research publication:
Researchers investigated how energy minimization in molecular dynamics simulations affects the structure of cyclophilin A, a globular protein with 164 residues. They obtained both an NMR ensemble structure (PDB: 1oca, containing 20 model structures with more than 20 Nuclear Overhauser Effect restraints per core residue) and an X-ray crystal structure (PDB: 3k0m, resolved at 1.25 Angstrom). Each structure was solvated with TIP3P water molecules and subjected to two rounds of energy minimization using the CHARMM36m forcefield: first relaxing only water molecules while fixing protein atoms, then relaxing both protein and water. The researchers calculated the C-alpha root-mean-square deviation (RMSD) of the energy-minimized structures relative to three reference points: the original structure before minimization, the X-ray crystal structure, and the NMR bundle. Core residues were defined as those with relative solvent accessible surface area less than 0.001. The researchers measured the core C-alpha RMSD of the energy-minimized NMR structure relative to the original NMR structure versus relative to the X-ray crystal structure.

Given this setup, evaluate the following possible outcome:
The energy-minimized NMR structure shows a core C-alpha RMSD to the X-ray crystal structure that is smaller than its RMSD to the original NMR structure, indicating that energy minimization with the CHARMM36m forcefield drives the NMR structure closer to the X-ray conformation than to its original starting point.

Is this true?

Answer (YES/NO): YES